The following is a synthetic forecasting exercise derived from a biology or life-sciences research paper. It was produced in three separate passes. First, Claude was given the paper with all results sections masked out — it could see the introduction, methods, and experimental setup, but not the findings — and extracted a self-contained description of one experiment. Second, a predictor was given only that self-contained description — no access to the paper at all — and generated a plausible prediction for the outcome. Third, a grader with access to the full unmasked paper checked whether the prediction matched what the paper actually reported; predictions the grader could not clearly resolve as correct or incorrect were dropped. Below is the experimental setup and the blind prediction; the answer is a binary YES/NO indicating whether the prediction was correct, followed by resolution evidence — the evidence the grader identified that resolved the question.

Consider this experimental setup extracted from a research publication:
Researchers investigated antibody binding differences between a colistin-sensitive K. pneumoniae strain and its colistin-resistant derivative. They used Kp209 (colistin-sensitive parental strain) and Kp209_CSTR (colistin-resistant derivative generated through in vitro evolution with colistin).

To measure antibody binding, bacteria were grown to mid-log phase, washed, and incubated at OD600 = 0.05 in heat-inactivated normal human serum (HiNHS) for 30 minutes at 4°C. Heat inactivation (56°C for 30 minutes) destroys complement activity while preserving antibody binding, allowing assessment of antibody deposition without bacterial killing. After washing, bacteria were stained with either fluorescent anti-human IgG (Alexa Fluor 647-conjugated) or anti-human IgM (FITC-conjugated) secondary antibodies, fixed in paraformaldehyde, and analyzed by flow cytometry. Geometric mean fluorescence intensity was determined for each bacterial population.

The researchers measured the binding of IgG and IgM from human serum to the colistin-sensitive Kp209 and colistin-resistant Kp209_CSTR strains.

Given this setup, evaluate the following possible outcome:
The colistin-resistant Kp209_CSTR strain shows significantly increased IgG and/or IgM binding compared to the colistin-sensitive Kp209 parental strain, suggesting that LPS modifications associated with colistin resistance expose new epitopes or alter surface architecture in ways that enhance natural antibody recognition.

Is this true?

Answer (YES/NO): NO